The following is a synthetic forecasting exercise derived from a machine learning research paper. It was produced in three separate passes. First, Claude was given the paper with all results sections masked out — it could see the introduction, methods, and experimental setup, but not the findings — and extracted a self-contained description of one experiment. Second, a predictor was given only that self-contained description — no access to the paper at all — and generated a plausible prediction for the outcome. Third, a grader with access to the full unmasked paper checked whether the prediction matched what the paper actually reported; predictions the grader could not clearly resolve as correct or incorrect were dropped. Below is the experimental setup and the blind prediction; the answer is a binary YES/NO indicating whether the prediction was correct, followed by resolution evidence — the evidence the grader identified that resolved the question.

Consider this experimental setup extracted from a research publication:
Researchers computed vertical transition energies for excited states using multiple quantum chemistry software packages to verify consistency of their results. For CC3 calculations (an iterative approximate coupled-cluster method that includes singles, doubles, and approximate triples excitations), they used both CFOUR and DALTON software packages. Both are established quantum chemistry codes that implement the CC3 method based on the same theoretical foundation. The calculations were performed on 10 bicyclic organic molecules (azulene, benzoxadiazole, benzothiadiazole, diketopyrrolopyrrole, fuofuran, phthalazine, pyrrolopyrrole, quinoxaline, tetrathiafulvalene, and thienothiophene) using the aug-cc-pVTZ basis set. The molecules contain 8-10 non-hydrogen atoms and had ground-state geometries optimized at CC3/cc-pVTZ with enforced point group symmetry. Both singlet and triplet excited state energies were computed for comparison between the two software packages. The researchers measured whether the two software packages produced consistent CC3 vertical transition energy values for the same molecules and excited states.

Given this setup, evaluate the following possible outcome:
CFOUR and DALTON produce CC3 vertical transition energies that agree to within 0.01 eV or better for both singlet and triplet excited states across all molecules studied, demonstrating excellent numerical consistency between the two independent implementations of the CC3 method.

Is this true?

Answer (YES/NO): YES